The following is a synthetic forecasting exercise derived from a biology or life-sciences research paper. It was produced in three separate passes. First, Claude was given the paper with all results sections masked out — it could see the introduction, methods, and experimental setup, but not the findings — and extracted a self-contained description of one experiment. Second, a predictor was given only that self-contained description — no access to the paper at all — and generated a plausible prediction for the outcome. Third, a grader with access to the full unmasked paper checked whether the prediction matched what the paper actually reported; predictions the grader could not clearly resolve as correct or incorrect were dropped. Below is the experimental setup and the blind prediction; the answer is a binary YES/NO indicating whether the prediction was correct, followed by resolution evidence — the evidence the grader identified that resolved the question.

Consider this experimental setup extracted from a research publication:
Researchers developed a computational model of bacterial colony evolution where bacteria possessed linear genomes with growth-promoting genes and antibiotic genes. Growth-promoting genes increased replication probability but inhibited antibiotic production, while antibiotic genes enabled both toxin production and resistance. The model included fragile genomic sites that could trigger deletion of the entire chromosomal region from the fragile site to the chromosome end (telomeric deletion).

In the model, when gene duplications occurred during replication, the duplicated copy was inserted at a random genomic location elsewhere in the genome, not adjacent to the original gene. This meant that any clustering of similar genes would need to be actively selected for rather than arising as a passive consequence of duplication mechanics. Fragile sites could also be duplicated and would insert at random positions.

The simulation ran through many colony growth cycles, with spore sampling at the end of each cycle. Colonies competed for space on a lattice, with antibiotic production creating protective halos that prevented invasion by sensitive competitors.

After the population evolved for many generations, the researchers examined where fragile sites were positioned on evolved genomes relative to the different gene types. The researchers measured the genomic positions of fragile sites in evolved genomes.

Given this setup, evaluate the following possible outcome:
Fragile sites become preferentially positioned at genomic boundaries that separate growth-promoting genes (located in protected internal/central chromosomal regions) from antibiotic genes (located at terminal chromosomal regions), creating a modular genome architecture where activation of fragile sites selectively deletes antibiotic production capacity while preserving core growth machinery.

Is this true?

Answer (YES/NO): NO